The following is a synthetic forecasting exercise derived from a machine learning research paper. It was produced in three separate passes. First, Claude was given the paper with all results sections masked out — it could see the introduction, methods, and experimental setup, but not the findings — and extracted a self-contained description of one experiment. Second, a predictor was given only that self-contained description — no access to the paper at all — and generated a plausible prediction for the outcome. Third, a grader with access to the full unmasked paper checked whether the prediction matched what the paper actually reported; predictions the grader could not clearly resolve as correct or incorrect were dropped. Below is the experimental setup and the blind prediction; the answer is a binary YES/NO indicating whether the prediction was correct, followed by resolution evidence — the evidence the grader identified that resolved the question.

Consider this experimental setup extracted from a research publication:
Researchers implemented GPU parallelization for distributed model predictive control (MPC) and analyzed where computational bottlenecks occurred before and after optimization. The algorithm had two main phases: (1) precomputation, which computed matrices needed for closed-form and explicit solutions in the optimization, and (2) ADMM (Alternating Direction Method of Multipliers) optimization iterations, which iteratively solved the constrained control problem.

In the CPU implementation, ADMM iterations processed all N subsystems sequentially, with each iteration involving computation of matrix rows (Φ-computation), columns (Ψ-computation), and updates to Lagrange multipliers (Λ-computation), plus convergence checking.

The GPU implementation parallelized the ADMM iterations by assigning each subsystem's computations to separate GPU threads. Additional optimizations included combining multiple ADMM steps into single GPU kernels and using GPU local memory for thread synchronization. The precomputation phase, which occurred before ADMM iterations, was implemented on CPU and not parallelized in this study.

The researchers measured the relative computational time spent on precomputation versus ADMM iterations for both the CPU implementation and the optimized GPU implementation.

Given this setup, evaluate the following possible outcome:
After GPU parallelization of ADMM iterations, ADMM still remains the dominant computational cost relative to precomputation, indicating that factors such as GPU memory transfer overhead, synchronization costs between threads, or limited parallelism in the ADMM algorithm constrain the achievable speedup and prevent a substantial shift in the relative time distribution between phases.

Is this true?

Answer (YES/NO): NO